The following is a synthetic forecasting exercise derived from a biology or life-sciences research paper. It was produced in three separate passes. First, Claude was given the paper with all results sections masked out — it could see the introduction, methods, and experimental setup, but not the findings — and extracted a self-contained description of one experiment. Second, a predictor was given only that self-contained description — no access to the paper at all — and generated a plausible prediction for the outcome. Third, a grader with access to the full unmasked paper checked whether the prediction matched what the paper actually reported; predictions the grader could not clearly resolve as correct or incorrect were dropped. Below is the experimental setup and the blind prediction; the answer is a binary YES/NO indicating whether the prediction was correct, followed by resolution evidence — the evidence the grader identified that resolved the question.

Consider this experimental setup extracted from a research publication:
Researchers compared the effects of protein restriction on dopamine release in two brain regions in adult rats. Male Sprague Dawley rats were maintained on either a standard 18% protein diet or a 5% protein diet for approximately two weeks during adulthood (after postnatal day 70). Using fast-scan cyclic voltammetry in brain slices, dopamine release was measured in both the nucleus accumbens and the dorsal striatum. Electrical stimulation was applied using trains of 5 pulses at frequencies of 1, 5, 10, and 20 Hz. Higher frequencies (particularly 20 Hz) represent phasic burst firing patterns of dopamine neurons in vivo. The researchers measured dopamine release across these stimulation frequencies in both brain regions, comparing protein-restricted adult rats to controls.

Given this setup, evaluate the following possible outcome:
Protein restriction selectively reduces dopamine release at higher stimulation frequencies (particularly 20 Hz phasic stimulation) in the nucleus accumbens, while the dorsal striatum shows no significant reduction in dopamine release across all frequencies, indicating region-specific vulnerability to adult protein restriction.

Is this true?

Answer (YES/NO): NO